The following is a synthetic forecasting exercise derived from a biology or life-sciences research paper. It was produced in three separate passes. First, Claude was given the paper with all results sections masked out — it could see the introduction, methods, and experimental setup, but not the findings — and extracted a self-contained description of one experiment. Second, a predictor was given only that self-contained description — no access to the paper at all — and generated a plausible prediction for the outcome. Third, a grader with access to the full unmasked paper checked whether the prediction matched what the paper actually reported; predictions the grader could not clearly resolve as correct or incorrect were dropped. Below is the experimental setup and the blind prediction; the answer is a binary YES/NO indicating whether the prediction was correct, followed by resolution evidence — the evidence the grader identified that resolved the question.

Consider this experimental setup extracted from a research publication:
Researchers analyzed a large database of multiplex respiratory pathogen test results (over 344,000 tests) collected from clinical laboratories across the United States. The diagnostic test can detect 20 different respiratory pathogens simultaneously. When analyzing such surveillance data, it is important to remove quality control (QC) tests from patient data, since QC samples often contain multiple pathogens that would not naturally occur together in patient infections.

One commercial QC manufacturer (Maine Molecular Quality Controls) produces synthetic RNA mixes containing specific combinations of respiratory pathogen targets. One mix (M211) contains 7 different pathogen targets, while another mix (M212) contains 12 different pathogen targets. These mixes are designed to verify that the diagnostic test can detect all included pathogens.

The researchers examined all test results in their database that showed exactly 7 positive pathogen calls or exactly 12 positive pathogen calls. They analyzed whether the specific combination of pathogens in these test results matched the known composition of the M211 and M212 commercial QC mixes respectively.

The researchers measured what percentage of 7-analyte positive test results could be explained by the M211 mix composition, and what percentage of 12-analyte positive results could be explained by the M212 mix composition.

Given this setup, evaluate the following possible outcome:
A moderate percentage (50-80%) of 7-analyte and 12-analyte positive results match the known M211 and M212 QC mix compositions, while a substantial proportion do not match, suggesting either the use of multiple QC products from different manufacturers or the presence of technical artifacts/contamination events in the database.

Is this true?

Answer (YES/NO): NO